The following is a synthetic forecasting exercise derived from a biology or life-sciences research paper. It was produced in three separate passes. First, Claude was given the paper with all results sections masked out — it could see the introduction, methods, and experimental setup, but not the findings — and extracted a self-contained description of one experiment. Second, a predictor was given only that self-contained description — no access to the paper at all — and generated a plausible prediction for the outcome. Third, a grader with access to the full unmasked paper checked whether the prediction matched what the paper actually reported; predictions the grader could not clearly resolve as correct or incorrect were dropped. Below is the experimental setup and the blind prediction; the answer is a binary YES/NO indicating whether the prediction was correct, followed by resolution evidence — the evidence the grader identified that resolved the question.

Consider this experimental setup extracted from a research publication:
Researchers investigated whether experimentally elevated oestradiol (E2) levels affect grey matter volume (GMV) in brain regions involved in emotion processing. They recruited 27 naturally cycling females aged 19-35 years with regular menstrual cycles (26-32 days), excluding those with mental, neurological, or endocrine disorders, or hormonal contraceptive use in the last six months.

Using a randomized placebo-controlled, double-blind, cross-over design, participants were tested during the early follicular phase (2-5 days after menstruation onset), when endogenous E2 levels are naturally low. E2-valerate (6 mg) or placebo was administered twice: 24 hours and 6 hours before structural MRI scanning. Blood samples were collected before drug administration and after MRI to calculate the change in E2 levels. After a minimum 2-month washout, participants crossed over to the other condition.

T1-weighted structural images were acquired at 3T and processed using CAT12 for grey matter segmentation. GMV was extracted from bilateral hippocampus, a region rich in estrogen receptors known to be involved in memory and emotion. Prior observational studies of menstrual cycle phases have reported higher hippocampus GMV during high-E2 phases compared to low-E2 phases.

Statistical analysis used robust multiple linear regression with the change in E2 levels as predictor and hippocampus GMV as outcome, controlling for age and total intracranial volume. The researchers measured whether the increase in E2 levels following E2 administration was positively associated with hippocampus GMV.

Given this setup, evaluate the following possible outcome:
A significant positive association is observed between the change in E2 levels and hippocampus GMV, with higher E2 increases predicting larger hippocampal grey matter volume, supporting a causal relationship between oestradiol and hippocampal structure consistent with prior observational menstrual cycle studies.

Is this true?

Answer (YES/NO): NO